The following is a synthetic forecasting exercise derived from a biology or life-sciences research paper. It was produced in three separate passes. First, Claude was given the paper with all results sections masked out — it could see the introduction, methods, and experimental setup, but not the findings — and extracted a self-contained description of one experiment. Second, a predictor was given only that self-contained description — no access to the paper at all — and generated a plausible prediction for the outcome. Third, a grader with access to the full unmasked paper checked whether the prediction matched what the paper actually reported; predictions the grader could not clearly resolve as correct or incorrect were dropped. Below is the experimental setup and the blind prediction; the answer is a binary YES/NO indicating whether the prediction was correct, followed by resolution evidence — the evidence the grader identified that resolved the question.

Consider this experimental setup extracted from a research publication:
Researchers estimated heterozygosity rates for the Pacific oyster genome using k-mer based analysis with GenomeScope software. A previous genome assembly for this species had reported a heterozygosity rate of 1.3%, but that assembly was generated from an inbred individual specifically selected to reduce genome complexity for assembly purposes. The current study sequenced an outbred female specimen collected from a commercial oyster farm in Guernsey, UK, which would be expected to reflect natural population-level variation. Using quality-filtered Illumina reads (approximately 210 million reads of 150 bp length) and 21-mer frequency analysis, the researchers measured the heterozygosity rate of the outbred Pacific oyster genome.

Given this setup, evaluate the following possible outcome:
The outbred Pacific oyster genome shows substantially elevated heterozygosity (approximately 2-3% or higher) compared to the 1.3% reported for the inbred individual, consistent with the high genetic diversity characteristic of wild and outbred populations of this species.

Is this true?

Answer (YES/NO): YES